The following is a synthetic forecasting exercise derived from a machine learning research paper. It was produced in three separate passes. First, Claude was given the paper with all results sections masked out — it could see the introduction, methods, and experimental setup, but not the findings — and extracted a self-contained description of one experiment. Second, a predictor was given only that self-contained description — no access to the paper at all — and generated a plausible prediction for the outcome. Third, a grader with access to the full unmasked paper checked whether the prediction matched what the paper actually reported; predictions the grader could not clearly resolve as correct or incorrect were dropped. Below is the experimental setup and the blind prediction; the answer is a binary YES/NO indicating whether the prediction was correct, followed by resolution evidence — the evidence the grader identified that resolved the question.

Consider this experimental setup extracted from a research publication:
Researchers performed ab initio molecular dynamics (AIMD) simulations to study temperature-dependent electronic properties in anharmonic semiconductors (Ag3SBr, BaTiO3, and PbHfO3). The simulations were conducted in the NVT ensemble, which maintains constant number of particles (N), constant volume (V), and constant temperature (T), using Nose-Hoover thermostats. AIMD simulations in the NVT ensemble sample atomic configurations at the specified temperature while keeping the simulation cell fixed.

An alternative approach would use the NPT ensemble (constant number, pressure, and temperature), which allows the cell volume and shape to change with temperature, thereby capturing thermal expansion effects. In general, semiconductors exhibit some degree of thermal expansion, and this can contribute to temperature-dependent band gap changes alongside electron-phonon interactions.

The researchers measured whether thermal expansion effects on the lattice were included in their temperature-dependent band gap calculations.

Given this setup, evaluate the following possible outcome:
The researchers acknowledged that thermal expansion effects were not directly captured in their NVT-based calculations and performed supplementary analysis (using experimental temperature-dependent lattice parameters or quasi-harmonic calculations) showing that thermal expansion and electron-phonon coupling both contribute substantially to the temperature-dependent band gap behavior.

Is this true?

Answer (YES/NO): NO